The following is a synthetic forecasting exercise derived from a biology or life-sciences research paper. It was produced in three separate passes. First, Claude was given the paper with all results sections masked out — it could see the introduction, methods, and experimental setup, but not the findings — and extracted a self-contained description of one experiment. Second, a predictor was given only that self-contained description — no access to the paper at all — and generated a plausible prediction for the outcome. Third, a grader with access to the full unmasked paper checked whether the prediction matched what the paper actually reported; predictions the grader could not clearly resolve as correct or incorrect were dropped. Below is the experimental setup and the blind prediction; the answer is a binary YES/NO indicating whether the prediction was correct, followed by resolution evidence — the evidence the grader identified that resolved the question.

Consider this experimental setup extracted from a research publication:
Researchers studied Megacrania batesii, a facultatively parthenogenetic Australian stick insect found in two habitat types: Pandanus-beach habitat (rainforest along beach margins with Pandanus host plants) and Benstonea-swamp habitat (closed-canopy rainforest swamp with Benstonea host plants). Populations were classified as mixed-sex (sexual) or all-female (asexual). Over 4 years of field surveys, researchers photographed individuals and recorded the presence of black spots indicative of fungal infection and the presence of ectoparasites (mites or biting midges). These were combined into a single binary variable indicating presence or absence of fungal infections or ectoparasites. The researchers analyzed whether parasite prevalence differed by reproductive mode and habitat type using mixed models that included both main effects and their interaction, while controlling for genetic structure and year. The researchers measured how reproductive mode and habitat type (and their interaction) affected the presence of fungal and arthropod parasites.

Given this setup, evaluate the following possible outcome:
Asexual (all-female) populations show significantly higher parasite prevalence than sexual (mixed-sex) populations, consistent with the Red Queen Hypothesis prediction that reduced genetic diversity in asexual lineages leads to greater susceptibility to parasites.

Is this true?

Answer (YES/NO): NO